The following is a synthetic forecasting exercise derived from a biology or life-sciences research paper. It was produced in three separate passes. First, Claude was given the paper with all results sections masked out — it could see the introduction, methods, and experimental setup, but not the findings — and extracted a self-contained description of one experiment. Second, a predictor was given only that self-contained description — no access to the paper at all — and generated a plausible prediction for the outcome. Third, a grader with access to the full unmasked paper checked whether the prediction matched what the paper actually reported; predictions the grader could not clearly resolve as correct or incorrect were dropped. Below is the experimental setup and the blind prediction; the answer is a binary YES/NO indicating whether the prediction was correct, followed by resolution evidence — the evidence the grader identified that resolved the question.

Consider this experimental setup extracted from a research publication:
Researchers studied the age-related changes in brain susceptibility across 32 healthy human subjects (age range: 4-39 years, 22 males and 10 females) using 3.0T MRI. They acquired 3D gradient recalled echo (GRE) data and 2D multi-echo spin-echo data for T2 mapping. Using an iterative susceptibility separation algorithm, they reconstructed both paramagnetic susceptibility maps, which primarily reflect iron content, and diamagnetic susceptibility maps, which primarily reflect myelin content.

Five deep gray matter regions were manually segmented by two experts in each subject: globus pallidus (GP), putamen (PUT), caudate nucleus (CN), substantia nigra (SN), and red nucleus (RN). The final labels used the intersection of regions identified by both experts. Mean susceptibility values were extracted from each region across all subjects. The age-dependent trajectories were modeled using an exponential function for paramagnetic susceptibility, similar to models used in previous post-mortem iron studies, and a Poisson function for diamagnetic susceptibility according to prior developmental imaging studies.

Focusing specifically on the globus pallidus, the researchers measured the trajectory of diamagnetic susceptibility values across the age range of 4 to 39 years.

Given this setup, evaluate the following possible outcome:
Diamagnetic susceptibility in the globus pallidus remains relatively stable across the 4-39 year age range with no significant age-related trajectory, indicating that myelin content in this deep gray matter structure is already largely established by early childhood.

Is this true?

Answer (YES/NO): NO